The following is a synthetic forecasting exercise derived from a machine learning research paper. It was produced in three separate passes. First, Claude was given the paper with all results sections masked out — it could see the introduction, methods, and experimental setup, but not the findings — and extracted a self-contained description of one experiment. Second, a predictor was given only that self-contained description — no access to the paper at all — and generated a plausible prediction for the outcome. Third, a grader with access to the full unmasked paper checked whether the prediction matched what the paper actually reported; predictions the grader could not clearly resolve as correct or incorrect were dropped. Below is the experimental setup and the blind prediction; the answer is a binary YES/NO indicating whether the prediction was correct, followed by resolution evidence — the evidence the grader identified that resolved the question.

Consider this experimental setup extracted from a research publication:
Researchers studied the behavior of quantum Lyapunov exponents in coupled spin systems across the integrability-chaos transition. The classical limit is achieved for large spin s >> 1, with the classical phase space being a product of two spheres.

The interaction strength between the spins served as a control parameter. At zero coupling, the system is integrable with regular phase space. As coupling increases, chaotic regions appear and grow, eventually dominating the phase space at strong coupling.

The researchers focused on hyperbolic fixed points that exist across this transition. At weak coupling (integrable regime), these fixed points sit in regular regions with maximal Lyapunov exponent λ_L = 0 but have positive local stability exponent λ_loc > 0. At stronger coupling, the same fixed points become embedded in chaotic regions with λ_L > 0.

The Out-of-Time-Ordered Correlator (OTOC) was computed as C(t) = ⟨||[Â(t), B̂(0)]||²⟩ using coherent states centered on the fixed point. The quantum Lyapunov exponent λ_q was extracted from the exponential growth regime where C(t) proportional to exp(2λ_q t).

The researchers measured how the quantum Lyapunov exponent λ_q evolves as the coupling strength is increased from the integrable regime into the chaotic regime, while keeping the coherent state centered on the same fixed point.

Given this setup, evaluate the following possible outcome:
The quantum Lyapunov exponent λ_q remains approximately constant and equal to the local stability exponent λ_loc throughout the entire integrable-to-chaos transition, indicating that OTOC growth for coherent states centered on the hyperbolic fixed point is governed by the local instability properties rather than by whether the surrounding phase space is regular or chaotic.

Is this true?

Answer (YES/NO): NO